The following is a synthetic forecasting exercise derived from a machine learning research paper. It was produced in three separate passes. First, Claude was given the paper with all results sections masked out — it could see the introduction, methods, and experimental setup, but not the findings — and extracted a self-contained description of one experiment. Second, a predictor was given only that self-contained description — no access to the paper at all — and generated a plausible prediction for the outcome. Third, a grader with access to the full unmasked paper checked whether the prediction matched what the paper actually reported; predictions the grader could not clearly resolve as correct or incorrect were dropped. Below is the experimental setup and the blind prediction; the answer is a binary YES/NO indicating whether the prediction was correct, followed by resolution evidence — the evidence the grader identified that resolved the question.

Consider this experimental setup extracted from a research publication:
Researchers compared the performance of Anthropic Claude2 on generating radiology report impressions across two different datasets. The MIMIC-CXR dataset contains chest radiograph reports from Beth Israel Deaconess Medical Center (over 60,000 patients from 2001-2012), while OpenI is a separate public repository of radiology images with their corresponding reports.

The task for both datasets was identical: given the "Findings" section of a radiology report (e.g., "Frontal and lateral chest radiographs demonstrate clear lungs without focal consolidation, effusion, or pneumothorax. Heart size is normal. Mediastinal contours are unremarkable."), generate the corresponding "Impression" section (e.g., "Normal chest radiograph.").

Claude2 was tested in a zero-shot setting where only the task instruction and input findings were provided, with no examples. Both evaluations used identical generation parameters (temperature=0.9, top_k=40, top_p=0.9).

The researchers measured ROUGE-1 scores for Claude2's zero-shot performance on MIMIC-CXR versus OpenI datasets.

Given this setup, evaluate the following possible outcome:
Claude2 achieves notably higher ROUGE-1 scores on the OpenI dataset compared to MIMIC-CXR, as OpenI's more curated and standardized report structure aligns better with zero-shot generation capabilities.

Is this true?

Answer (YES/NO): NO